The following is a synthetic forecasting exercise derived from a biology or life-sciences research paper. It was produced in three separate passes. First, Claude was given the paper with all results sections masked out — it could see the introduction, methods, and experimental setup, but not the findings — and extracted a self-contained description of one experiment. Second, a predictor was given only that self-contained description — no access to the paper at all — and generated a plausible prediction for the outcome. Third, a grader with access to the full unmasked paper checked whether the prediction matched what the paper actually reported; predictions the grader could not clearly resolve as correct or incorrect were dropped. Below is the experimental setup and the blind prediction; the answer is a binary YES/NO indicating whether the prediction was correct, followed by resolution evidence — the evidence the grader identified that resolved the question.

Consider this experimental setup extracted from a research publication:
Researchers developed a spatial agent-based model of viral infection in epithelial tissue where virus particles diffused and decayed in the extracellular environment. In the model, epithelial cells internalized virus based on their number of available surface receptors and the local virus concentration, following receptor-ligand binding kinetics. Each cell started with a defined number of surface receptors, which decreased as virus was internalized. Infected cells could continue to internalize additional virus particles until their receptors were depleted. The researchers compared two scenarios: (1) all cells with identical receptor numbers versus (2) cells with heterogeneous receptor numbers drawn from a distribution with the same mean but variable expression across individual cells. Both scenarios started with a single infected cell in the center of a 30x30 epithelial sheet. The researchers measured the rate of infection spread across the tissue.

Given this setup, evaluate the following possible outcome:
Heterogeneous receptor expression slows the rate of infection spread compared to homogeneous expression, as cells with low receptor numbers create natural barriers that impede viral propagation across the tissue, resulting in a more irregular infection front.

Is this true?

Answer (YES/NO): YES